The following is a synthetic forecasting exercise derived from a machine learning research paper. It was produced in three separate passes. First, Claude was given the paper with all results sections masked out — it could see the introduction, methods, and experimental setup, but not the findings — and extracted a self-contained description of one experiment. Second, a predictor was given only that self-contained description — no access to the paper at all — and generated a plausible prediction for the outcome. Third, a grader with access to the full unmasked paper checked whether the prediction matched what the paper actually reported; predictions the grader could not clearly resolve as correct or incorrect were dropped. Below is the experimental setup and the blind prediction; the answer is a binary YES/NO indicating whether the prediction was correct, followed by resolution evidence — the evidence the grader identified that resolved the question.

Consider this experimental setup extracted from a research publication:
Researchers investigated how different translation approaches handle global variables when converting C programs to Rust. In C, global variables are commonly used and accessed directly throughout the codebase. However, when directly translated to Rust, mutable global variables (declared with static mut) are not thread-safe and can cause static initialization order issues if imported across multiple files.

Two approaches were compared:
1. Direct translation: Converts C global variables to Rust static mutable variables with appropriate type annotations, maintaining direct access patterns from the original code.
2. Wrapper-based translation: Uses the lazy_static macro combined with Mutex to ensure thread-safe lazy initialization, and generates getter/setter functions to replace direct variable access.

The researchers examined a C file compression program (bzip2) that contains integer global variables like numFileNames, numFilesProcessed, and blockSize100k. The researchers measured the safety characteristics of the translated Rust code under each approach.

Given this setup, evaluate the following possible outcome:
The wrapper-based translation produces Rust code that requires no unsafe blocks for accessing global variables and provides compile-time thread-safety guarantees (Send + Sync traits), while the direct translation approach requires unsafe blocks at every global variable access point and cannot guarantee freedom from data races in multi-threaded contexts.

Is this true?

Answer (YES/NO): NO